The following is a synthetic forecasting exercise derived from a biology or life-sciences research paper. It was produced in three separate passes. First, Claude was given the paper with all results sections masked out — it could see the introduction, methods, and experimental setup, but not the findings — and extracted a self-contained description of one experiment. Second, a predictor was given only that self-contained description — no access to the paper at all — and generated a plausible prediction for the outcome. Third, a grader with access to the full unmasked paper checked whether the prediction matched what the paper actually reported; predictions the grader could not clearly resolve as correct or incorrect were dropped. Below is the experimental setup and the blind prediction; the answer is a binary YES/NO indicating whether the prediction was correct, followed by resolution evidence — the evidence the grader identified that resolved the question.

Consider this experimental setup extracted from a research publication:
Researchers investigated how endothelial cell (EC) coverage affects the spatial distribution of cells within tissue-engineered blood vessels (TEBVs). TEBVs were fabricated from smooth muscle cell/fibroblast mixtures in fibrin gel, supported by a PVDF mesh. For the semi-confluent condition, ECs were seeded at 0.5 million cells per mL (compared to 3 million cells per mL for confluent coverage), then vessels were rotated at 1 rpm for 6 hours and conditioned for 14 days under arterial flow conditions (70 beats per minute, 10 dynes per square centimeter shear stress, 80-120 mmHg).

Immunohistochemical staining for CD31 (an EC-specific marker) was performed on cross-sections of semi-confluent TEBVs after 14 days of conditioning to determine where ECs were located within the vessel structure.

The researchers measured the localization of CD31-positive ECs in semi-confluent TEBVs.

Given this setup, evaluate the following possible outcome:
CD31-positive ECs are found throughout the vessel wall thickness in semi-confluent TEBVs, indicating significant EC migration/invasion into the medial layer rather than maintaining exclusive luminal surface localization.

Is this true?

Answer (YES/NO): YES